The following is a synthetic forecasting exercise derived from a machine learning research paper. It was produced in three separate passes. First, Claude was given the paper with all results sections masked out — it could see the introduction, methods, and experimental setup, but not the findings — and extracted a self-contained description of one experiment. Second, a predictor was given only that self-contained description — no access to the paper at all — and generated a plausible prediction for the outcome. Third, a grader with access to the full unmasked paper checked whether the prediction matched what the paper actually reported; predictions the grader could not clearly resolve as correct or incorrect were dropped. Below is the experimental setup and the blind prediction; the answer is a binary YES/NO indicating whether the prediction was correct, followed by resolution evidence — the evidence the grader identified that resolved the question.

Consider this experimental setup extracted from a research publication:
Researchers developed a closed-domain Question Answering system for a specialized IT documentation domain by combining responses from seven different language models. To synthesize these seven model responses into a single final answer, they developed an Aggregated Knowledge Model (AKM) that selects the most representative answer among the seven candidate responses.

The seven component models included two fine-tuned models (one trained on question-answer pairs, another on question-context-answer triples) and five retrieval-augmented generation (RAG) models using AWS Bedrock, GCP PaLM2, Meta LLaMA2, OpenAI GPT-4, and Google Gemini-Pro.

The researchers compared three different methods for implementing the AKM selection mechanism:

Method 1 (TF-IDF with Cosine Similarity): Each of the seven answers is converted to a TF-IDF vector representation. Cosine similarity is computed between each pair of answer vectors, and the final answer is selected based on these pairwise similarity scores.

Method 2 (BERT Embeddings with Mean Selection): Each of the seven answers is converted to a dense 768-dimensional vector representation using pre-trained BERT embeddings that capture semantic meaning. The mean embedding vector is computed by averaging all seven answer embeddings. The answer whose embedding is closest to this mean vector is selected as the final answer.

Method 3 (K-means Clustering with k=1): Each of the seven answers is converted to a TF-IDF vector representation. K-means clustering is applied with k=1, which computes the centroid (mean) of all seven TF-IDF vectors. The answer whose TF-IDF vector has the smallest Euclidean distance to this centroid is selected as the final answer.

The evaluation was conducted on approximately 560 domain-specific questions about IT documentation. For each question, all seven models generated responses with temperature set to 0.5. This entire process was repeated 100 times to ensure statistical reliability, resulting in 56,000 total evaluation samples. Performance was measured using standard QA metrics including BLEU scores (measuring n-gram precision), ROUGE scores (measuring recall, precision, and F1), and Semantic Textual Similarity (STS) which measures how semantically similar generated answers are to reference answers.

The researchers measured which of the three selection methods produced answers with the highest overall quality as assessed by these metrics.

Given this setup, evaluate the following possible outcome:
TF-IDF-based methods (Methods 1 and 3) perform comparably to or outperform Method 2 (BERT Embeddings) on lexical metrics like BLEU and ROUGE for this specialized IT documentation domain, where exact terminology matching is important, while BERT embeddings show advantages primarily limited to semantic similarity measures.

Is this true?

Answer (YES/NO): NO